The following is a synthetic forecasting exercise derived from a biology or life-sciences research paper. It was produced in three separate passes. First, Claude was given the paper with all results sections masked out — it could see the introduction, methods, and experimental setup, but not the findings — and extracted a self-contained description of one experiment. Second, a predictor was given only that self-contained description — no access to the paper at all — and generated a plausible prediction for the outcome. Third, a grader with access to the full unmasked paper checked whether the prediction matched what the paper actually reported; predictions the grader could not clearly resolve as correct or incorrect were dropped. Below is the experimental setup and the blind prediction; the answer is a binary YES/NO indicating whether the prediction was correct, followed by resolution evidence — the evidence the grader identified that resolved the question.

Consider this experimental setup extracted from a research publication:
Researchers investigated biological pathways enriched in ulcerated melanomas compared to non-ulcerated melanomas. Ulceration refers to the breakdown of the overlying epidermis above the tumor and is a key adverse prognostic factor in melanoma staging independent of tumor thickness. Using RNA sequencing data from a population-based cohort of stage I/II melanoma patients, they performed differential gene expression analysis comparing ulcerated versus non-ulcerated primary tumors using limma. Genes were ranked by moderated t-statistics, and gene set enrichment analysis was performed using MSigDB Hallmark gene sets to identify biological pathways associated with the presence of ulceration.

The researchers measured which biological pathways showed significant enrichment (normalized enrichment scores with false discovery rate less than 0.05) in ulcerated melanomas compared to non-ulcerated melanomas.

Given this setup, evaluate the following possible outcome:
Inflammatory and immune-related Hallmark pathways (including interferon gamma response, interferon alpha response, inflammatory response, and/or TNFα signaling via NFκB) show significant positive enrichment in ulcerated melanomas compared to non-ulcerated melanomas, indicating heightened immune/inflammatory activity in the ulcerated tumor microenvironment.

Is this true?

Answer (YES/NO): YES